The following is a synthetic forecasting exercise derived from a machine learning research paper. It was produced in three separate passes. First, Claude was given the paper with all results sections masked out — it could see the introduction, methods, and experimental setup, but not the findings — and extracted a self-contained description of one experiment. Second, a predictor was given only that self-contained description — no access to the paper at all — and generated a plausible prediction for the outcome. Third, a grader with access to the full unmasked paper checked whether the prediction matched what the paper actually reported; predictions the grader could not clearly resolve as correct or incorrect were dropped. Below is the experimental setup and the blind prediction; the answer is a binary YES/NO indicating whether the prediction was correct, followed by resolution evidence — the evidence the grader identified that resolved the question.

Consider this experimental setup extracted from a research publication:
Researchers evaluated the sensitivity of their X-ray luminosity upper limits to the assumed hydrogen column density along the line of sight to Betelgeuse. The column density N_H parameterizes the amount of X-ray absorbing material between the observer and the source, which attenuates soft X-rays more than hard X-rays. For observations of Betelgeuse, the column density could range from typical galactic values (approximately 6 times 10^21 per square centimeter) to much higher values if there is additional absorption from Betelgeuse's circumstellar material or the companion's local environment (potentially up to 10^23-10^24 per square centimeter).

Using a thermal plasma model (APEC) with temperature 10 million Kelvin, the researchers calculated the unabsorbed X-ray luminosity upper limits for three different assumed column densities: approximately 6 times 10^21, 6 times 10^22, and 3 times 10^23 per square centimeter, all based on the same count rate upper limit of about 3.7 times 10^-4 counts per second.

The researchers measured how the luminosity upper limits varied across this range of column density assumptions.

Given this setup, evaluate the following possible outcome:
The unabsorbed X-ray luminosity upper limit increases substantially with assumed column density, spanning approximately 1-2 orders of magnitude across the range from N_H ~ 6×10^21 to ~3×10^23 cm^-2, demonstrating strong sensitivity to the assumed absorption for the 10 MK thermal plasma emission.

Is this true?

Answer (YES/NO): NO